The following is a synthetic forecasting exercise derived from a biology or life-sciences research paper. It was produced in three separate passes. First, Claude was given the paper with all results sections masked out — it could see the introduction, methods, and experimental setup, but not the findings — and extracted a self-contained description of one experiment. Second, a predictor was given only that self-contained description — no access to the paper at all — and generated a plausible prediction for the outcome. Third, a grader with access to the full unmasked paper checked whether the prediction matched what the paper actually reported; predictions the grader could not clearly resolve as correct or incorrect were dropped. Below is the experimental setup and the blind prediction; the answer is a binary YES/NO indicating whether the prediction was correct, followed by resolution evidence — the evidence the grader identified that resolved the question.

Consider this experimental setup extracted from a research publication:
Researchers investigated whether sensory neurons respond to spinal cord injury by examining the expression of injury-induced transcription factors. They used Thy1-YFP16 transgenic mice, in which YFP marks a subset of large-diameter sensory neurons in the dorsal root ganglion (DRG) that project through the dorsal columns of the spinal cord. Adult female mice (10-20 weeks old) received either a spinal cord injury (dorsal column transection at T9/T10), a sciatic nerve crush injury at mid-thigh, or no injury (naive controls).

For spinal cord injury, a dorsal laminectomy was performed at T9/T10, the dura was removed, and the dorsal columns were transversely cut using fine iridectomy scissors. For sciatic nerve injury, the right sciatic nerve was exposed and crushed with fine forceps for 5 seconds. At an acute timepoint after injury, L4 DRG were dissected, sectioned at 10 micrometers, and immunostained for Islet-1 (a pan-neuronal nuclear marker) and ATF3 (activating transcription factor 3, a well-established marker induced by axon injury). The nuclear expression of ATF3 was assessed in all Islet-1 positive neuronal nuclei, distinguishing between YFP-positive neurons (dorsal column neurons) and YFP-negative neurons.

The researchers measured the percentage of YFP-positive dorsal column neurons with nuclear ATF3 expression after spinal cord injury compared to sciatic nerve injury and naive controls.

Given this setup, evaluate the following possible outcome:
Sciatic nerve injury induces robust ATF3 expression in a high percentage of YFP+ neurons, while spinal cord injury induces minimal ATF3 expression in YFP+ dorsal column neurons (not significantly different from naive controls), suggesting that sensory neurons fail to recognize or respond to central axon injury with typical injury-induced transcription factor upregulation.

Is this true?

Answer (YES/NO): NO